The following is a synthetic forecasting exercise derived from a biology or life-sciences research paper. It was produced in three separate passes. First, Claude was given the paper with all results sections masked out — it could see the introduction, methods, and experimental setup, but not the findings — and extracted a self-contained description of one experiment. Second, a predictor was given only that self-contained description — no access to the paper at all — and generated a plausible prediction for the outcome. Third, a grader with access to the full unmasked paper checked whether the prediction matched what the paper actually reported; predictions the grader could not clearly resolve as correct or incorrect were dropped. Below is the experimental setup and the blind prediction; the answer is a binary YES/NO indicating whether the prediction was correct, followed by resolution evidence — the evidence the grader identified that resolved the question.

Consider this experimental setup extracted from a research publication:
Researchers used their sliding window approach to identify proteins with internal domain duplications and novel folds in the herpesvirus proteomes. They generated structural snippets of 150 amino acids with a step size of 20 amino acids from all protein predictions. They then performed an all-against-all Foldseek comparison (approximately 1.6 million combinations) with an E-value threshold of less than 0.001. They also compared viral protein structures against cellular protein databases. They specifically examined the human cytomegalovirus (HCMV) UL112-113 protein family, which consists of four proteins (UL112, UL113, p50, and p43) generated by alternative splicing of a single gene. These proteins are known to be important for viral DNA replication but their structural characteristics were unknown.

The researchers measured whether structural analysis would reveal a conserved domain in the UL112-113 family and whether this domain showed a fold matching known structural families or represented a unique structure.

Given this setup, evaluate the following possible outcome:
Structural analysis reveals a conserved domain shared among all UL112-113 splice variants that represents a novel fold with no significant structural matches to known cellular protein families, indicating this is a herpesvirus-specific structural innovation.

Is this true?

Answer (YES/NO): YES